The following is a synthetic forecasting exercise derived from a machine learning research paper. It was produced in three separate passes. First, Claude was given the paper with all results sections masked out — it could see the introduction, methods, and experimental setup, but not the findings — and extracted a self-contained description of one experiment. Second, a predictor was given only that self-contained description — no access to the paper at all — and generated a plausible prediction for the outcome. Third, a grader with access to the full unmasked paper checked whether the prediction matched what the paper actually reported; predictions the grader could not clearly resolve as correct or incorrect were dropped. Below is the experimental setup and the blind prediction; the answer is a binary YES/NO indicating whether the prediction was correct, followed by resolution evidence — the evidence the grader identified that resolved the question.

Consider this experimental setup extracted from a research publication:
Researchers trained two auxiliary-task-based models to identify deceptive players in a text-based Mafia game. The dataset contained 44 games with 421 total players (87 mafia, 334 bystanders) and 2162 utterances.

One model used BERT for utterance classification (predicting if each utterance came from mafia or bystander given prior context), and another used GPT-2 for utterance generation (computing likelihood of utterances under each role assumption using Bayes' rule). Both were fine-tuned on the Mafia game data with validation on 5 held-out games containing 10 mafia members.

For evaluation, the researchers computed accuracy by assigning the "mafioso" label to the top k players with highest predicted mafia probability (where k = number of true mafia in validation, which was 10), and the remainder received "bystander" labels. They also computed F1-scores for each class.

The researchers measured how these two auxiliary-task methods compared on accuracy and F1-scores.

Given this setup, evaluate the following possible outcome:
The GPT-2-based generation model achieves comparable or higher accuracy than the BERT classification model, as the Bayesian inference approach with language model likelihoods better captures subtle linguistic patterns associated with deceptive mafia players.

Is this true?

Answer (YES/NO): YES